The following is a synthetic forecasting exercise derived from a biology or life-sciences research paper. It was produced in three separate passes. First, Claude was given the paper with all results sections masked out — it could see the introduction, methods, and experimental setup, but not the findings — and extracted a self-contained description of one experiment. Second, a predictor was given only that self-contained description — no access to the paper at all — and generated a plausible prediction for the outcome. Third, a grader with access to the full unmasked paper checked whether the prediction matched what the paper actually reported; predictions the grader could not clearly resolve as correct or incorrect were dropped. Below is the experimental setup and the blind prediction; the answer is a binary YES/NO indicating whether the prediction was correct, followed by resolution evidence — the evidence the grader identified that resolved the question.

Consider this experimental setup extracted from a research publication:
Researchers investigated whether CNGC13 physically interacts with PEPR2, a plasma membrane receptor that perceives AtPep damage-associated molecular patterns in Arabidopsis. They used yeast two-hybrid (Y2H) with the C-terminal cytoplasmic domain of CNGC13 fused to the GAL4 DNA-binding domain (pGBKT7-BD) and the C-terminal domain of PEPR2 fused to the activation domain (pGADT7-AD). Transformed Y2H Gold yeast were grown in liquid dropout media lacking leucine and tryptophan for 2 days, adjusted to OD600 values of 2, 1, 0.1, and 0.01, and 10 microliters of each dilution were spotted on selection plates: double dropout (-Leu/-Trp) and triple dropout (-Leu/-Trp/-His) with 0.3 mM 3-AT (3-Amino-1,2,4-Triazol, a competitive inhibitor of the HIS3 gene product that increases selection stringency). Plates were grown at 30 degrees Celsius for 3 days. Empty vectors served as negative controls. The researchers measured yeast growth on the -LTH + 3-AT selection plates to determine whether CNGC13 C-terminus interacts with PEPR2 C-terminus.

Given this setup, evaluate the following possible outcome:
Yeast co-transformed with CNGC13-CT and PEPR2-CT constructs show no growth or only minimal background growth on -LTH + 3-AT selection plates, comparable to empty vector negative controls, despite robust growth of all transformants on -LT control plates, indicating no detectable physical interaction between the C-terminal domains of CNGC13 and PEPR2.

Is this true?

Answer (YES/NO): YES